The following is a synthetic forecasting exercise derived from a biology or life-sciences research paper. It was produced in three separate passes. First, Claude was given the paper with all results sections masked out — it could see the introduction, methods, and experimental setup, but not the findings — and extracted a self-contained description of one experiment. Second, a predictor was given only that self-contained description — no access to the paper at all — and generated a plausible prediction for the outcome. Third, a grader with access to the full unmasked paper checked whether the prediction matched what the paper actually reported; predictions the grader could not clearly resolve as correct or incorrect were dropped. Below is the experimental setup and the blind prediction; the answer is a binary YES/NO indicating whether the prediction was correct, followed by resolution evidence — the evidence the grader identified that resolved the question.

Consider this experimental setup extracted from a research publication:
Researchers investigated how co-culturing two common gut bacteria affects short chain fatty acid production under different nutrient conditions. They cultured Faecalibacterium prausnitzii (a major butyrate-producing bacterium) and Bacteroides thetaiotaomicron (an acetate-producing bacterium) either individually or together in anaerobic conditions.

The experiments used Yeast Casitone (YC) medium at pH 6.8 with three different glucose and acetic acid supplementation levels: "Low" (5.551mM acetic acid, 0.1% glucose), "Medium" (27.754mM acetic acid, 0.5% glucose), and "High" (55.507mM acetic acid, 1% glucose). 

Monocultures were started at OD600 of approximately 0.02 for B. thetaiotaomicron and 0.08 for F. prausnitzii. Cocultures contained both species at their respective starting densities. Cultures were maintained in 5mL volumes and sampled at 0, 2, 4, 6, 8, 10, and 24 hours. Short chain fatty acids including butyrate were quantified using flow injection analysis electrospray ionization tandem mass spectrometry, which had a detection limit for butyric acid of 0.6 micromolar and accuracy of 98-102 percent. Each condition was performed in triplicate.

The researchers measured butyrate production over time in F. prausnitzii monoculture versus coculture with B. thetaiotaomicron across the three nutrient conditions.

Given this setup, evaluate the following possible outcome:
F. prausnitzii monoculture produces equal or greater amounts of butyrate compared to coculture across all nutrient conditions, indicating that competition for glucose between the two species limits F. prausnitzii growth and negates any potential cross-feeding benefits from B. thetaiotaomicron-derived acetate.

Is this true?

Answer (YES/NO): NO